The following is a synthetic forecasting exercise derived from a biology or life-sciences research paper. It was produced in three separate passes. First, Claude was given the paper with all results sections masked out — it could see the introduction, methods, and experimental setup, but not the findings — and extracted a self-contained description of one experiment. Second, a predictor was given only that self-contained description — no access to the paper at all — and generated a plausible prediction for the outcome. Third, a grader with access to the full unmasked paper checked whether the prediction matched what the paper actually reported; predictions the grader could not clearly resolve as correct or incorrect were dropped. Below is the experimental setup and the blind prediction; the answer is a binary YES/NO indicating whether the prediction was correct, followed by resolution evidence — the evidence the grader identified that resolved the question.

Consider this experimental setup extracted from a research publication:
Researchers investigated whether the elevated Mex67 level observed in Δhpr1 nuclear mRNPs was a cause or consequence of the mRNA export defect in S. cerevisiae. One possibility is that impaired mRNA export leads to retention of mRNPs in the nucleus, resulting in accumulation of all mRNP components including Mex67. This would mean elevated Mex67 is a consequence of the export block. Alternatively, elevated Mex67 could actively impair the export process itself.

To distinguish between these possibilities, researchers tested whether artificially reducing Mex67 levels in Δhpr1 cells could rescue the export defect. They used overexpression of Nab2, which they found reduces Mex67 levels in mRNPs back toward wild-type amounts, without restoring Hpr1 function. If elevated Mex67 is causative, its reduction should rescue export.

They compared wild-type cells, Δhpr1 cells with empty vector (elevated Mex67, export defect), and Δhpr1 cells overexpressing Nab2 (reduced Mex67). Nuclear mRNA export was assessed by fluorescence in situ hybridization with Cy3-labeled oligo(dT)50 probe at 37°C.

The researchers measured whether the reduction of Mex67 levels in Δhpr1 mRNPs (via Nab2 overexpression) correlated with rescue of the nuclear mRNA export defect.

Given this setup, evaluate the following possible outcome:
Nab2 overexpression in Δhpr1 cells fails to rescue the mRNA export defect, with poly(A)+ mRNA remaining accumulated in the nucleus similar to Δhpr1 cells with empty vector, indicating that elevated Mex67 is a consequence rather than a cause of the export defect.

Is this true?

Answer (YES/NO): NO